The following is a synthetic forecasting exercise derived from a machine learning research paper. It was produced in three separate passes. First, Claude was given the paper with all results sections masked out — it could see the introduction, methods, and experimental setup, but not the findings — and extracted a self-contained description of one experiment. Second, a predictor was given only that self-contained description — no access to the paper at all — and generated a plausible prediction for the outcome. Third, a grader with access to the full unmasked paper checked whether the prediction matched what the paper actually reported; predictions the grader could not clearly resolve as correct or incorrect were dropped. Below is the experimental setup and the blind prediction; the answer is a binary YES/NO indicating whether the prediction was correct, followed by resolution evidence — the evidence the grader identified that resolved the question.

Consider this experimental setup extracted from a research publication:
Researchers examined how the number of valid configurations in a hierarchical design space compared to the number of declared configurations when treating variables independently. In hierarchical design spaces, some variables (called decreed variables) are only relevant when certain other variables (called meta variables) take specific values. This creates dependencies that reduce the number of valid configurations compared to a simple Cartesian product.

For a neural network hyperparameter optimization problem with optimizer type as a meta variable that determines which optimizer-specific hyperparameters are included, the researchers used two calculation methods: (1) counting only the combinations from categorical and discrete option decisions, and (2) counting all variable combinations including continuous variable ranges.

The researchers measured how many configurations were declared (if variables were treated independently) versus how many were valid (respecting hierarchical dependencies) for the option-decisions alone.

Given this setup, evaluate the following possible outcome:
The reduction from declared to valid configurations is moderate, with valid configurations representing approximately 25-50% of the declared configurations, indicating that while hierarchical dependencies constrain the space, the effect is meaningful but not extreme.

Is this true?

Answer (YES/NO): NO